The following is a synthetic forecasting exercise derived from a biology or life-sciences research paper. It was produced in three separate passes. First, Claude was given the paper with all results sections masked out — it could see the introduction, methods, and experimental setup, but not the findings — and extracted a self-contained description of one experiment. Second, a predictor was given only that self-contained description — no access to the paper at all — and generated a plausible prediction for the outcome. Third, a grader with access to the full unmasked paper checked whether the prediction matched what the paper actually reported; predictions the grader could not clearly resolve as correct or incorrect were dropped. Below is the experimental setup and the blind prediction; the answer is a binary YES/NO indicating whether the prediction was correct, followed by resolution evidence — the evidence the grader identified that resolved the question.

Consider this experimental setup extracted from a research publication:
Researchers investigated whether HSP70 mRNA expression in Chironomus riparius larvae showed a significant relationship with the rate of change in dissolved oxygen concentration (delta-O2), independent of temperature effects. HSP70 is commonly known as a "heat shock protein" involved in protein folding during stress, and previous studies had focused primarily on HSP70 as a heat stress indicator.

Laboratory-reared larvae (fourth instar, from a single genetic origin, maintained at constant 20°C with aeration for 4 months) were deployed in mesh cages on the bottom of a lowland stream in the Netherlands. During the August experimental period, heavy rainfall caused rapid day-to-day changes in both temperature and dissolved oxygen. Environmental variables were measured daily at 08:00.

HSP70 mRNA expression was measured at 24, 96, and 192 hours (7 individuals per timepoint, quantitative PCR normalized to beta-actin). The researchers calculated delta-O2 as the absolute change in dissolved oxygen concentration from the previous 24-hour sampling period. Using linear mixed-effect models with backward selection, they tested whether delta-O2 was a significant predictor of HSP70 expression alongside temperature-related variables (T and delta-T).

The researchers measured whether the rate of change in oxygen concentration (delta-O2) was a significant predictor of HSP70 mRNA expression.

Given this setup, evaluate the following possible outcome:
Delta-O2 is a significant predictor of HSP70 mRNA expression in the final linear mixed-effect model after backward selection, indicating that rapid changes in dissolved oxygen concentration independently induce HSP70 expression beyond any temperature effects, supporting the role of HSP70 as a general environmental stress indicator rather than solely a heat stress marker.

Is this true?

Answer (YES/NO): YES